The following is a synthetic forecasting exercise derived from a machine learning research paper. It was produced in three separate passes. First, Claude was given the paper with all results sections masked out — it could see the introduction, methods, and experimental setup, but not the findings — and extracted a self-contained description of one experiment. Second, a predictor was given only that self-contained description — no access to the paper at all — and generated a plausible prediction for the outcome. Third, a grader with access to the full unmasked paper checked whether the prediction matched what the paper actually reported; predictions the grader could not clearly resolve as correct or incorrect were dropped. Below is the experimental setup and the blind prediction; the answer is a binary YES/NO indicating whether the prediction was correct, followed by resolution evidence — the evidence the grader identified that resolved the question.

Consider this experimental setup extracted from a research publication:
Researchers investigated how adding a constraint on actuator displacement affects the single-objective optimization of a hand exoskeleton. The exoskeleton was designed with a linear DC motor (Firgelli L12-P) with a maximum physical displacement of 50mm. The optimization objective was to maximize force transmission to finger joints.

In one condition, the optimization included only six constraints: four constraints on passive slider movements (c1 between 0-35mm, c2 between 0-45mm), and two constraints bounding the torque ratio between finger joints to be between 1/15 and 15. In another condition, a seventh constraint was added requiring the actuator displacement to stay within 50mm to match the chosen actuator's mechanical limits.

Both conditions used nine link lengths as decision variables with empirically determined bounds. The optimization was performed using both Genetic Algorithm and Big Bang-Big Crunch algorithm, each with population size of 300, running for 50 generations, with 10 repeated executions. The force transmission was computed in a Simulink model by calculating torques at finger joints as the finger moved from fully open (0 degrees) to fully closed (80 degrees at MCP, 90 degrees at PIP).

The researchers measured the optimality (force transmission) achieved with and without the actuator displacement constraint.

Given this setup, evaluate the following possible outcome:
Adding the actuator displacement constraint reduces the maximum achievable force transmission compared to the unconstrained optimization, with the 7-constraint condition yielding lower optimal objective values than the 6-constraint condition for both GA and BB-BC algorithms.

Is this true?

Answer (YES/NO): YES